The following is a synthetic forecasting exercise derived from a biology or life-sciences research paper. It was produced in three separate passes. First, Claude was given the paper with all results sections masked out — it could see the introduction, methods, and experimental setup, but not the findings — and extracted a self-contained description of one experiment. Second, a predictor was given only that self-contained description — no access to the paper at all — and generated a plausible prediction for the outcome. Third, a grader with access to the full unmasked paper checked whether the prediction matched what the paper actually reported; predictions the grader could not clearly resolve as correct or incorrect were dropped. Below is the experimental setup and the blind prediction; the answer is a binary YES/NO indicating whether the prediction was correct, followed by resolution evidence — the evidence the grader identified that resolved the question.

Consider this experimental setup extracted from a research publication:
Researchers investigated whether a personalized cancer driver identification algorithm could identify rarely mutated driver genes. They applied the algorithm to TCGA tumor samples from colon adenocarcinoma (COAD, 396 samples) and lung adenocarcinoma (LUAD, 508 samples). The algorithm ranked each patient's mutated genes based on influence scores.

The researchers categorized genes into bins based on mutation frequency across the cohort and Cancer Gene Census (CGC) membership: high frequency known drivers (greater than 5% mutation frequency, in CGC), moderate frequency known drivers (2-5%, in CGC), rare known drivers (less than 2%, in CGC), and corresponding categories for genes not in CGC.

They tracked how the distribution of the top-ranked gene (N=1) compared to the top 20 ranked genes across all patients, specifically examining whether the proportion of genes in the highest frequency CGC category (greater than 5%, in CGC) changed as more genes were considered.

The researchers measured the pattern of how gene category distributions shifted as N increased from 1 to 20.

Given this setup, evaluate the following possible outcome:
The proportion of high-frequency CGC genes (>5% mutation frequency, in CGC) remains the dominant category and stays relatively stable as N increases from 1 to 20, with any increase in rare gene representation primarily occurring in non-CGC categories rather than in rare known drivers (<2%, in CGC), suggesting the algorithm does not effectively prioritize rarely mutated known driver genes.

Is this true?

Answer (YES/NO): NO